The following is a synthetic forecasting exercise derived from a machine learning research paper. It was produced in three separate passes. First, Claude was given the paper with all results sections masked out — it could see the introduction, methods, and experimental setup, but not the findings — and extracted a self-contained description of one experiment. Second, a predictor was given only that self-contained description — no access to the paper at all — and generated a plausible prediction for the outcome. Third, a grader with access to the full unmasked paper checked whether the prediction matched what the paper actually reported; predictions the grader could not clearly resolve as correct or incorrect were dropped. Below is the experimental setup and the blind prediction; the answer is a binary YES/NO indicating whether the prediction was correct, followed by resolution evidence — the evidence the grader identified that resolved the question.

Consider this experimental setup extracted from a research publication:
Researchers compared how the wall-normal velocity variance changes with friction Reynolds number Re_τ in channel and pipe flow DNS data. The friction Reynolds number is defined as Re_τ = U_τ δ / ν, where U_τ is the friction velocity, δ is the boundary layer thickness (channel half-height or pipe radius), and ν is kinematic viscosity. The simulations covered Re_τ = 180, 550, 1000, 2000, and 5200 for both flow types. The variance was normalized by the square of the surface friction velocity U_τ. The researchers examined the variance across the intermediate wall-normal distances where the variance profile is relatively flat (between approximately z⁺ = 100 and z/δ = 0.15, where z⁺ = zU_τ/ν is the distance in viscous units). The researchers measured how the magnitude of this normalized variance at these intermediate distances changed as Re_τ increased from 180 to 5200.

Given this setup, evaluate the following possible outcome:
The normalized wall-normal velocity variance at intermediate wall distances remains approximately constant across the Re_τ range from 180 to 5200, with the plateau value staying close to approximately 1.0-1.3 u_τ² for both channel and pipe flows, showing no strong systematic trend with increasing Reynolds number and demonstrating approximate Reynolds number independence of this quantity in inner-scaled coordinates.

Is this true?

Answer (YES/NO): NO